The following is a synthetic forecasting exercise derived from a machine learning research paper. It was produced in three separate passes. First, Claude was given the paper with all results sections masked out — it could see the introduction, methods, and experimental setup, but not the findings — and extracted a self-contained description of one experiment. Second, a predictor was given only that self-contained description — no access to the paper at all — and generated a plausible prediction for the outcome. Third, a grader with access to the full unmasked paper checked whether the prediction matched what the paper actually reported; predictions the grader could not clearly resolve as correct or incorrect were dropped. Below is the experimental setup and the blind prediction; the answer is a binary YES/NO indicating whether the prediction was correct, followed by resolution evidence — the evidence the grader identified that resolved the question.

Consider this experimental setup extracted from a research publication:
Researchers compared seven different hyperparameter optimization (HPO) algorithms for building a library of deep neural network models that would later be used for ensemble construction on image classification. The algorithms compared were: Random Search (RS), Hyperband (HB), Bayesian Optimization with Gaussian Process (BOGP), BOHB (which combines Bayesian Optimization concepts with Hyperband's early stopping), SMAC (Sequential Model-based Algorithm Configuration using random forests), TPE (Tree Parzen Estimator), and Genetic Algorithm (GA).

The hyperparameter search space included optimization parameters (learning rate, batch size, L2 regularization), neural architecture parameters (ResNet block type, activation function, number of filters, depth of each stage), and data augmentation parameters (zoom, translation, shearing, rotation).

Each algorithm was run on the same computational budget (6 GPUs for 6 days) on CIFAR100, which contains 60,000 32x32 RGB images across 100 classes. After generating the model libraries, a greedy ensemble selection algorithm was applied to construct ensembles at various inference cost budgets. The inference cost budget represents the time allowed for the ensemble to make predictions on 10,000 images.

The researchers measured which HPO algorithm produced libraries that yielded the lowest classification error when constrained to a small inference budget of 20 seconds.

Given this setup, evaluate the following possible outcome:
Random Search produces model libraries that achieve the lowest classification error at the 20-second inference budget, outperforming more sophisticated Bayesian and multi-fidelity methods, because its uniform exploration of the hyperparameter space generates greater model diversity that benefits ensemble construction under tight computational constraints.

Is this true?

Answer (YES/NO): NO